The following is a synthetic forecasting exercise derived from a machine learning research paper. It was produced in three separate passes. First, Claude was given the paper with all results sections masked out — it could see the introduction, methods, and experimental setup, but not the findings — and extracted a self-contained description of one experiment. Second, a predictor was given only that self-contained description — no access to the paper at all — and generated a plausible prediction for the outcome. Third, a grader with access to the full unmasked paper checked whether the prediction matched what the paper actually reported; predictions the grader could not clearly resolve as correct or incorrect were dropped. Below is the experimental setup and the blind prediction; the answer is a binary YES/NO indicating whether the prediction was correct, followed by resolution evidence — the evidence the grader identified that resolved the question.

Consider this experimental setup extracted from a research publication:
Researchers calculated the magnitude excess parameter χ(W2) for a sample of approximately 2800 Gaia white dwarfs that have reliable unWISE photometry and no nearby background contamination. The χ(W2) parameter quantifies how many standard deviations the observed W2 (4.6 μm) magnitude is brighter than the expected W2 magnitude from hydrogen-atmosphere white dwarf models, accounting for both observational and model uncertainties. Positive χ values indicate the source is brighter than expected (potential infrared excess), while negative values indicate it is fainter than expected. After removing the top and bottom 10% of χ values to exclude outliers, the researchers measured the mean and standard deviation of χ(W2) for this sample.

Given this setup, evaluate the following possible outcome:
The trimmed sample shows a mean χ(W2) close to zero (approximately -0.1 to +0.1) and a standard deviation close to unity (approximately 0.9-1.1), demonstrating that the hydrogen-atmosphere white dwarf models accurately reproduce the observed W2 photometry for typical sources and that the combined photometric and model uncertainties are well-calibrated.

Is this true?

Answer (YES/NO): NO